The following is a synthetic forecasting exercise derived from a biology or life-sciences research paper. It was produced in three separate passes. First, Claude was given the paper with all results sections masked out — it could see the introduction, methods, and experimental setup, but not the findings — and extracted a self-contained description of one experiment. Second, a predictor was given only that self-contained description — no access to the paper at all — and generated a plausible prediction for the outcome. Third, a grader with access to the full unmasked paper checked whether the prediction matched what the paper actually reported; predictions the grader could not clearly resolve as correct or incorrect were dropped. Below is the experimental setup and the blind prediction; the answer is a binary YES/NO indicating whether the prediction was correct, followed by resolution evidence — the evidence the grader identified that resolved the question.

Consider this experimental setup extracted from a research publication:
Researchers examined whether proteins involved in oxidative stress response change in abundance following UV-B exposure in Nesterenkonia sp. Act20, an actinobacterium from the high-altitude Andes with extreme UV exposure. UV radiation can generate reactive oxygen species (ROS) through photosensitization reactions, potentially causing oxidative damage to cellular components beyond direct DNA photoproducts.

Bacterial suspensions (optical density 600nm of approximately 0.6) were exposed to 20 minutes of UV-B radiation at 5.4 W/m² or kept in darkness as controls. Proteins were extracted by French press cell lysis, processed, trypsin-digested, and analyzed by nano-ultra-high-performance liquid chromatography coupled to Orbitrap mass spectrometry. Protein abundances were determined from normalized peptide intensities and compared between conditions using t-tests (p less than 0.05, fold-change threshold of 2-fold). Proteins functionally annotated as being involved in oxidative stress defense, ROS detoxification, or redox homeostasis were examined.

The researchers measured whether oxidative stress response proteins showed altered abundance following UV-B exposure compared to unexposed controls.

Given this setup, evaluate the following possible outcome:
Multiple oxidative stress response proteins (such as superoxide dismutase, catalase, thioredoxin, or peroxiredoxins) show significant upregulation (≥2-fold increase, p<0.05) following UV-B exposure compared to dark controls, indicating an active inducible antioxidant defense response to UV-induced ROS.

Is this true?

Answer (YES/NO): NO